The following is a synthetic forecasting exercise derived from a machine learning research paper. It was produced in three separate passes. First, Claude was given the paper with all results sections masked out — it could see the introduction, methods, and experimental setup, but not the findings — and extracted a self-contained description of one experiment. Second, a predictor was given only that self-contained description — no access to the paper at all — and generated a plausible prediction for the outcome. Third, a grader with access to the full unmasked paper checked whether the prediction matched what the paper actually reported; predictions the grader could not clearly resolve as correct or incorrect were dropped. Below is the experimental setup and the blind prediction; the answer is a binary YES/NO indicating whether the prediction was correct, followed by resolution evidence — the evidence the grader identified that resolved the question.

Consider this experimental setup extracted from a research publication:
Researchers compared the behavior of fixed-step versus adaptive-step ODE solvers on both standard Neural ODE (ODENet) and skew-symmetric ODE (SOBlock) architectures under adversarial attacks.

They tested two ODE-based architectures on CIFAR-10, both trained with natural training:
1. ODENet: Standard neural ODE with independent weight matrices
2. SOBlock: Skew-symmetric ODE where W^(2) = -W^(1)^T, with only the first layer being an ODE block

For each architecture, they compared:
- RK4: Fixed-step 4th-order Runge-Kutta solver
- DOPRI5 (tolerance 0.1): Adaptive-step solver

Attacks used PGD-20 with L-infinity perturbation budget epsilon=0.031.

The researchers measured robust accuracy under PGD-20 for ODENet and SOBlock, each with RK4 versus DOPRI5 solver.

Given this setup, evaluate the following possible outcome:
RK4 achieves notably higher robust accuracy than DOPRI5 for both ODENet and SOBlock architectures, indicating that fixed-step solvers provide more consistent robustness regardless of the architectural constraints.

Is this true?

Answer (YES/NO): NO